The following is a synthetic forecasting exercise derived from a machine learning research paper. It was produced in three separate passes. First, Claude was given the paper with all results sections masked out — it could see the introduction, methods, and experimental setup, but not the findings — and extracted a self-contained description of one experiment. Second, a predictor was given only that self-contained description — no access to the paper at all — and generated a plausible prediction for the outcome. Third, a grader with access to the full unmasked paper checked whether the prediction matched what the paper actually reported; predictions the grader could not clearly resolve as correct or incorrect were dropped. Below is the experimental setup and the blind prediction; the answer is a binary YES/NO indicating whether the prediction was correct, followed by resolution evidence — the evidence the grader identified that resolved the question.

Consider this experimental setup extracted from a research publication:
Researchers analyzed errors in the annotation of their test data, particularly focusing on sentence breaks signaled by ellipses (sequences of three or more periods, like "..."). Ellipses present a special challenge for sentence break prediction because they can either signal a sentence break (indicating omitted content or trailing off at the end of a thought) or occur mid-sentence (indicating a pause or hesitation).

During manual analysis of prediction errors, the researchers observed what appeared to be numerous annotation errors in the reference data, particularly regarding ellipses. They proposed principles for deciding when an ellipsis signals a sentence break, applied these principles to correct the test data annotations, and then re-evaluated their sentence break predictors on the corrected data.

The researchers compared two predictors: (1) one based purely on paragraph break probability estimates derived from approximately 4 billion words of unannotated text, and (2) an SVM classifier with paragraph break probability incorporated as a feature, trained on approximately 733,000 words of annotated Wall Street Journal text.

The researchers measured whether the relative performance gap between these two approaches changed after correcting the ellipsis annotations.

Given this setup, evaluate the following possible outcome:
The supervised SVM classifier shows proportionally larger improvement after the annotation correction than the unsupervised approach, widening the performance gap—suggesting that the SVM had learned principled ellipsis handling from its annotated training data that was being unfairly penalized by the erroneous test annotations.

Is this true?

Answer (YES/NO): NO